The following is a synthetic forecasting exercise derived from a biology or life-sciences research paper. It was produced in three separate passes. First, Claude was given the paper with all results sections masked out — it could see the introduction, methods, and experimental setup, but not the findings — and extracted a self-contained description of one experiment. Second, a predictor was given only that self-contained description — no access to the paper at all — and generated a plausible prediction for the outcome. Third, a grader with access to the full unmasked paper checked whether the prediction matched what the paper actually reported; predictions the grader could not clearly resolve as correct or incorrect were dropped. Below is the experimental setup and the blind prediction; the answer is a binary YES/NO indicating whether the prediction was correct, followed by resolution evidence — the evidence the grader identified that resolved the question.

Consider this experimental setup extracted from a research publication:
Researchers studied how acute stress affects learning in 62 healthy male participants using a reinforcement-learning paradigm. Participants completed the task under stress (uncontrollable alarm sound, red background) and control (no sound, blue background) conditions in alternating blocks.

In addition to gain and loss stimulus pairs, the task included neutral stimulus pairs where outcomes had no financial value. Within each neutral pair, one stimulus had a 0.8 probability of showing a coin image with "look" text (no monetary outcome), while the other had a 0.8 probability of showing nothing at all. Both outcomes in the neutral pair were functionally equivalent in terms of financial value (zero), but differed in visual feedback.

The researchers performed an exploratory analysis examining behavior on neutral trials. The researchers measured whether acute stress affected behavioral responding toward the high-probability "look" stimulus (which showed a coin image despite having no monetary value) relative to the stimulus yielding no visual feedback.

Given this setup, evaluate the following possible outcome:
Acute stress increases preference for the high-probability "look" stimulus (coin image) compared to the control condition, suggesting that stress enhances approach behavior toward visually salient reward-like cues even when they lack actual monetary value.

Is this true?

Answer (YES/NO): YES